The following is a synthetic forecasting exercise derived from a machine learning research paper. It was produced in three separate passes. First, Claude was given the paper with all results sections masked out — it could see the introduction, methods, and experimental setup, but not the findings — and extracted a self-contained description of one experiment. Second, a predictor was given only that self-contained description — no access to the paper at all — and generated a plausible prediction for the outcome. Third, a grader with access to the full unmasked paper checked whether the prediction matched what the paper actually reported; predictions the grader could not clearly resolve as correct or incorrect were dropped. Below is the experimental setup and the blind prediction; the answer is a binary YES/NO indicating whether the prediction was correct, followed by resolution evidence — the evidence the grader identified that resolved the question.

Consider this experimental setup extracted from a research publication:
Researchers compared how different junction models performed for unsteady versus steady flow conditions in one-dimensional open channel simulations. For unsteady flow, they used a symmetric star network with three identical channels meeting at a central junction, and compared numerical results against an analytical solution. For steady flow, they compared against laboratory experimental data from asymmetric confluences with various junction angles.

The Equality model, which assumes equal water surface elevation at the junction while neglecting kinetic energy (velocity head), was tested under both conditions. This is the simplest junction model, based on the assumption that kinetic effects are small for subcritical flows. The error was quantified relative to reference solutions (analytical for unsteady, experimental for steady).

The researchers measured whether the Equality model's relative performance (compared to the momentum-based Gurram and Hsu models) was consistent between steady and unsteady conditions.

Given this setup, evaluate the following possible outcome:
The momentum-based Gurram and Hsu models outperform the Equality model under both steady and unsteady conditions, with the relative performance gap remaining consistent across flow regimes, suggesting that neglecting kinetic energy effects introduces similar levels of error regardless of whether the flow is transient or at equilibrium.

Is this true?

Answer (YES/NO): NO